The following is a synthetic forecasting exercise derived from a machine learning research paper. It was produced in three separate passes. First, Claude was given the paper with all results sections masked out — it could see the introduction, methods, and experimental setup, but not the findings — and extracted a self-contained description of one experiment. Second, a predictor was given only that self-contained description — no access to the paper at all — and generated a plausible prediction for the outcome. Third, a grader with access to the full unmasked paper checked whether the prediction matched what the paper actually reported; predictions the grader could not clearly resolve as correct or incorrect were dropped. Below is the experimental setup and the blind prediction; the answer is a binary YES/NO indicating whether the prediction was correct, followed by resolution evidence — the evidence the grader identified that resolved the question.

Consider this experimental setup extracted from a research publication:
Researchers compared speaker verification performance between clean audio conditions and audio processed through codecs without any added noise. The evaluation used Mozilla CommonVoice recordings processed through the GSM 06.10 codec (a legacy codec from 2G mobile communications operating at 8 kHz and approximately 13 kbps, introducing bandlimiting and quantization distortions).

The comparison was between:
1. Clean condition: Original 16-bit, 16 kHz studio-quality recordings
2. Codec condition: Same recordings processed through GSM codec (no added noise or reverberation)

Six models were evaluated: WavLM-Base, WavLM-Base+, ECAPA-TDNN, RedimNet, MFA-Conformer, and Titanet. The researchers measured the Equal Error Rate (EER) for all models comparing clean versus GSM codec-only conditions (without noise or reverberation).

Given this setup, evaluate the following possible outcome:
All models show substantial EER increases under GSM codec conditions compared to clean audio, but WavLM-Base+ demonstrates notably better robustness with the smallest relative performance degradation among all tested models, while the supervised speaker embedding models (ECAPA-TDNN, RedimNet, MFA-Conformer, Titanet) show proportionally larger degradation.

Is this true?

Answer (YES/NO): NO